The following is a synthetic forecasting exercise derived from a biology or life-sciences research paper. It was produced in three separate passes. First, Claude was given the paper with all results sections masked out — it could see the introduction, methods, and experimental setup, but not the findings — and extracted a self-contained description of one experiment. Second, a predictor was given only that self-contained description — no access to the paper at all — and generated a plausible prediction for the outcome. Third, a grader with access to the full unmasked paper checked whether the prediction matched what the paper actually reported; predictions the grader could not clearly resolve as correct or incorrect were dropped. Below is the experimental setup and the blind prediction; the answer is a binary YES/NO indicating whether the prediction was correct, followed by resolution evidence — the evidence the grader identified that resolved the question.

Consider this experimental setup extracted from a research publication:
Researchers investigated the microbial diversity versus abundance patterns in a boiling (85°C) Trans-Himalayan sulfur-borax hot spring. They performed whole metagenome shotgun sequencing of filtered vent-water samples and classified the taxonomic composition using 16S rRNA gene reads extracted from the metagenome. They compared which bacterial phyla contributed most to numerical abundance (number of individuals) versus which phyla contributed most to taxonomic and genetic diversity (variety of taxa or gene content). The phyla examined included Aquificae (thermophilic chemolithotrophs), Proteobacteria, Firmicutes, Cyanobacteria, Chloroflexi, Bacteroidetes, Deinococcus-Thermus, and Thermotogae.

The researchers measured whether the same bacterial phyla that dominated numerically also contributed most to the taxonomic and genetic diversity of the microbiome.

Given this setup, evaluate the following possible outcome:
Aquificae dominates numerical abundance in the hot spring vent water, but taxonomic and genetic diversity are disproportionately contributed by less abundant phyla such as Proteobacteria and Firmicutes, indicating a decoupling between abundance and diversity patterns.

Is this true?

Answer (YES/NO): YES